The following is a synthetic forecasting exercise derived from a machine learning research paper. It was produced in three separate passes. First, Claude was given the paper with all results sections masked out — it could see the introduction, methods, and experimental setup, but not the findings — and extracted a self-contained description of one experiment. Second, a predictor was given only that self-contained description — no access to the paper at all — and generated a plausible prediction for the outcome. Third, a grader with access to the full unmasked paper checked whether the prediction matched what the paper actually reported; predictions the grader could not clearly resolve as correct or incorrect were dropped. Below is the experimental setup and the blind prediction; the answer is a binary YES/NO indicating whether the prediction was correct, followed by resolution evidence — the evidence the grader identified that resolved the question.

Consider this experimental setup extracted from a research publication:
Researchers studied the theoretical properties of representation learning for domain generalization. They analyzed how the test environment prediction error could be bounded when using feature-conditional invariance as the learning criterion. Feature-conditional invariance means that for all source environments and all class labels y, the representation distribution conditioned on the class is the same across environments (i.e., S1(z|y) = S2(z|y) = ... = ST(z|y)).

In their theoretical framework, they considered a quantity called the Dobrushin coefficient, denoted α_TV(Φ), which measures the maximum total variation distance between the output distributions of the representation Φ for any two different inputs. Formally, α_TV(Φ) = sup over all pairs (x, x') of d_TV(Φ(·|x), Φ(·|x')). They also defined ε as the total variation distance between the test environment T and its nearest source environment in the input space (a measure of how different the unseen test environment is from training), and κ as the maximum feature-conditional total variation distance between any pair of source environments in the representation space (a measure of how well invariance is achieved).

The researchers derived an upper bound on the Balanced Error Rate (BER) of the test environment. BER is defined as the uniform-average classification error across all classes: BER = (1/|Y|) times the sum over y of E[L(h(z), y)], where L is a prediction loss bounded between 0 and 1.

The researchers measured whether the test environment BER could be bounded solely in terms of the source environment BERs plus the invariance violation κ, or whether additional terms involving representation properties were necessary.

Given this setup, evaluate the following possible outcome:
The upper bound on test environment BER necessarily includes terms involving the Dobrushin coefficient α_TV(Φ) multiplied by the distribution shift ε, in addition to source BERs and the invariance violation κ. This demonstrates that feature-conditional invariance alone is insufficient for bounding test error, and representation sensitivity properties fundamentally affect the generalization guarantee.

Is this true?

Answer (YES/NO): YES